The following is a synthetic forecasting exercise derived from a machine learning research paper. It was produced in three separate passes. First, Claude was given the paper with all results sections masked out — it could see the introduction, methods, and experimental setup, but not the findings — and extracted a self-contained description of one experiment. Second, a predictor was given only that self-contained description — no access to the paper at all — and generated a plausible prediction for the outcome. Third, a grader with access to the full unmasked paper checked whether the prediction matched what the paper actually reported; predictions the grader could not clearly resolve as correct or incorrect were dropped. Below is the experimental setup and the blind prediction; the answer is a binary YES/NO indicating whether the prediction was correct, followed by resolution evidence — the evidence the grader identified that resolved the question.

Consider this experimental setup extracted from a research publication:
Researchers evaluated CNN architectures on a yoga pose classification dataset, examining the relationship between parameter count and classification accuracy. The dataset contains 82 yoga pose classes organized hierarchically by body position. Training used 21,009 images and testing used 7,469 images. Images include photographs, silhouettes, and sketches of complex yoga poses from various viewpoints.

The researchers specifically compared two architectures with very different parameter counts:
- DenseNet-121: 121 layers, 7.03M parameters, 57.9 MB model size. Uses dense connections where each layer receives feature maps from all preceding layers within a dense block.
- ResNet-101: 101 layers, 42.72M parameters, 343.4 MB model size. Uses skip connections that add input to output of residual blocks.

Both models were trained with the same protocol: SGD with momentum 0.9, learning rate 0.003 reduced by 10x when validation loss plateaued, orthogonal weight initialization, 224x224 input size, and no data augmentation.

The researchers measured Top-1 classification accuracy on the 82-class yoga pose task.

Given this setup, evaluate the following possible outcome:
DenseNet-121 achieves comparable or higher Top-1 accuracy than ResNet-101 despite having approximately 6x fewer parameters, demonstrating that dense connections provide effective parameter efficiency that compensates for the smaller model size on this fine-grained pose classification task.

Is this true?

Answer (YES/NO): YES